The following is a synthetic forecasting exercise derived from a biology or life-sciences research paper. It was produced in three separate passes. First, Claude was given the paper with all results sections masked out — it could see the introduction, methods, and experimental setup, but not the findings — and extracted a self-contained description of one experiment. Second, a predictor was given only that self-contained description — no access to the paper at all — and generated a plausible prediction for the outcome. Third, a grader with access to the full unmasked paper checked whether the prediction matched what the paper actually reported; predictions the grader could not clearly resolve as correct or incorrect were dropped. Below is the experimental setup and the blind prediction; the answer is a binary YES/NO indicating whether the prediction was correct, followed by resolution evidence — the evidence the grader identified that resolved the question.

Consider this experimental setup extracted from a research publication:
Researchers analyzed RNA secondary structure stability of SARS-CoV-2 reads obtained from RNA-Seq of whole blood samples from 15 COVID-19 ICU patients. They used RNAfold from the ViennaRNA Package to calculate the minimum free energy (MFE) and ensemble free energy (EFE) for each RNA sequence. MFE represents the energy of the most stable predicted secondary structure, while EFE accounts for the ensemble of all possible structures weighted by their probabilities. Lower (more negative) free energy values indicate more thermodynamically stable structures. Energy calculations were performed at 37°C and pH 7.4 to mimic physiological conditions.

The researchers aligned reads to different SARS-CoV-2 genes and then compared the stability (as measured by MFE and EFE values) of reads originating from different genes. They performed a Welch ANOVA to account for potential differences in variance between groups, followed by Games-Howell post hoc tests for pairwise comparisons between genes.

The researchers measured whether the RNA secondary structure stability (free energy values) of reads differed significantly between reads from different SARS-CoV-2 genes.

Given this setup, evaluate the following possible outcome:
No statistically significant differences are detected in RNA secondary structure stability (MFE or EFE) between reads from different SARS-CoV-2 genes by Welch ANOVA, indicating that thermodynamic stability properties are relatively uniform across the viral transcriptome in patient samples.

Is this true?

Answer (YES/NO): NO